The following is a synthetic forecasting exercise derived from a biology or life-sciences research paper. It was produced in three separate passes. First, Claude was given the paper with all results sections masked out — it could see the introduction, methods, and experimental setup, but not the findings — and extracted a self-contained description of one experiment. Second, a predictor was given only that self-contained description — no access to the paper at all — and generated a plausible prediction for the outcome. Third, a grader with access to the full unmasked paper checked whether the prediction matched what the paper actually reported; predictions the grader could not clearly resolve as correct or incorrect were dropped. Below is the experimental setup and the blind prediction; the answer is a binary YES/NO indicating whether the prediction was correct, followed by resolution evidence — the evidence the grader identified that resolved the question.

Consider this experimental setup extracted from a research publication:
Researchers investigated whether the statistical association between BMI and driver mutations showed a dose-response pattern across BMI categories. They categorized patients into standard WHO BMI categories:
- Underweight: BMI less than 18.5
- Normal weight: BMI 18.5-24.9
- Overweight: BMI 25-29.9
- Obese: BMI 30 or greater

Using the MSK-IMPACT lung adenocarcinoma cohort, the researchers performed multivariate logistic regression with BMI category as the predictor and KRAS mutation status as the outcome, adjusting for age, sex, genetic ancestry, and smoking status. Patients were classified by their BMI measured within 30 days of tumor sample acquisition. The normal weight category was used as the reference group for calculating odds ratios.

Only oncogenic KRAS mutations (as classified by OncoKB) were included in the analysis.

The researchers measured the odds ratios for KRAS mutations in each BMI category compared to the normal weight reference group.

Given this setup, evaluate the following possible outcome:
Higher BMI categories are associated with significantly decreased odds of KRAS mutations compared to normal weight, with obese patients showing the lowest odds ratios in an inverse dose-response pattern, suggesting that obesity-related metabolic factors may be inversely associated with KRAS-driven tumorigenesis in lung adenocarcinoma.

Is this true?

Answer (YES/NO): NO